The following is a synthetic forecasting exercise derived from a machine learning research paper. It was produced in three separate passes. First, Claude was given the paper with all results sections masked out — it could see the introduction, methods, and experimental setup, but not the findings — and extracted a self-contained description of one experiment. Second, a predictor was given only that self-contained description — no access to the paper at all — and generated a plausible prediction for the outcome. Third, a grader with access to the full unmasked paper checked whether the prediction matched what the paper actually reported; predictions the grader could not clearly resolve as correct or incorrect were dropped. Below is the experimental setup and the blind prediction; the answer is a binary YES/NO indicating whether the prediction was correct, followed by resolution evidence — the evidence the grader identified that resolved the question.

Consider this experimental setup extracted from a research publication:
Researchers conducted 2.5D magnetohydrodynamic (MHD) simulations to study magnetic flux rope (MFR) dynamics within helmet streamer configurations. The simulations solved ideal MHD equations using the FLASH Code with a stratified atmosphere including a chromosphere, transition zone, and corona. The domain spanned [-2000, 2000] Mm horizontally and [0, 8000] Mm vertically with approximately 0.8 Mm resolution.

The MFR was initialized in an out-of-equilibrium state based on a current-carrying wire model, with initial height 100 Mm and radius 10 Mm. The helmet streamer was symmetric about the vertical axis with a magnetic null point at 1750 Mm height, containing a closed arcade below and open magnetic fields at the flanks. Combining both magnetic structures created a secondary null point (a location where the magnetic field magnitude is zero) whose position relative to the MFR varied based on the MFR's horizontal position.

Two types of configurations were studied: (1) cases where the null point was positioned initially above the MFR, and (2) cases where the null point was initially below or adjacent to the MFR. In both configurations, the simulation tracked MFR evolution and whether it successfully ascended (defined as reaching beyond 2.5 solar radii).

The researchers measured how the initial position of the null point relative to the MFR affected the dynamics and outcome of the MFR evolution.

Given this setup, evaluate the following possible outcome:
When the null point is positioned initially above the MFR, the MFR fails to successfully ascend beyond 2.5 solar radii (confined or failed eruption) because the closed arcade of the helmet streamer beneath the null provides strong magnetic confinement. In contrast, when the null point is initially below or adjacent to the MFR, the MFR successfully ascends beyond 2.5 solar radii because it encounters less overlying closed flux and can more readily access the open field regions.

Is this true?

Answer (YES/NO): NO